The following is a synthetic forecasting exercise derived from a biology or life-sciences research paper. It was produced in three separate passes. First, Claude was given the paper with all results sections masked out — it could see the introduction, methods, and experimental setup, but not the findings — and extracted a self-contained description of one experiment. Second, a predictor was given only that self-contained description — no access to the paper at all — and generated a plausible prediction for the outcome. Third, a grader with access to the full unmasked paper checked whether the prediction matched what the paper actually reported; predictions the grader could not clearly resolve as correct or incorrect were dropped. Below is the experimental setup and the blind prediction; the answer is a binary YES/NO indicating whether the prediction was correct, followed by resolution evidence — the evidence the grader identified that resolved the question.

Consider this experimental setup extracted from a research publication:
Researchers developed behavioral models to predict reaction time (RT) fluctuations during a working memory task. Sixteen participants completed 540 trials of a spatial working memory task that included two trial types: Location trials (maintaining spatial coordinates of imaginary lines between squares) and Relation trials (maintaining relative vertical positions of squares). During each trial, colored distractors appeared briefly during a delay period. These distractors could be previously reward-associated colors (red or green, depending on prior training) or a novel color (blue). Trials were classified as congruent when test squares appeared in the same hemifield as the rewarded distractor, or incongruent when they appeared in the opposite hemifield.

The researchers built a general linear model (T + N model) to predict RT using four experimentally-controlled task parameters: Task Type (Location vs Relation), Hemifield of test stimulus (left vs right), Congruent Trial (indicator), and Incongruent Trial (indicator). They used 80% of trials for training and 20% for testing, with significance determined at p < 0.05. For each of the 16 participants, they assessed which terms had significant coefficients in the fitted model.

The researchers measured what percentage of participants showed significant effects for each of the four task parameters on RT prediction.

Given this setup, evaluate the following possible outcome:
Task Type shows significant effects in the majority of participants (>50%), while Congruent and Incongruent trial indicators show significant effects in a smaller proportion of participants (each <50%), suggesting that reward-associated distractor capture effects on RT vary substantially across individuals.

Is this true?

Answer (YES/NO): YES